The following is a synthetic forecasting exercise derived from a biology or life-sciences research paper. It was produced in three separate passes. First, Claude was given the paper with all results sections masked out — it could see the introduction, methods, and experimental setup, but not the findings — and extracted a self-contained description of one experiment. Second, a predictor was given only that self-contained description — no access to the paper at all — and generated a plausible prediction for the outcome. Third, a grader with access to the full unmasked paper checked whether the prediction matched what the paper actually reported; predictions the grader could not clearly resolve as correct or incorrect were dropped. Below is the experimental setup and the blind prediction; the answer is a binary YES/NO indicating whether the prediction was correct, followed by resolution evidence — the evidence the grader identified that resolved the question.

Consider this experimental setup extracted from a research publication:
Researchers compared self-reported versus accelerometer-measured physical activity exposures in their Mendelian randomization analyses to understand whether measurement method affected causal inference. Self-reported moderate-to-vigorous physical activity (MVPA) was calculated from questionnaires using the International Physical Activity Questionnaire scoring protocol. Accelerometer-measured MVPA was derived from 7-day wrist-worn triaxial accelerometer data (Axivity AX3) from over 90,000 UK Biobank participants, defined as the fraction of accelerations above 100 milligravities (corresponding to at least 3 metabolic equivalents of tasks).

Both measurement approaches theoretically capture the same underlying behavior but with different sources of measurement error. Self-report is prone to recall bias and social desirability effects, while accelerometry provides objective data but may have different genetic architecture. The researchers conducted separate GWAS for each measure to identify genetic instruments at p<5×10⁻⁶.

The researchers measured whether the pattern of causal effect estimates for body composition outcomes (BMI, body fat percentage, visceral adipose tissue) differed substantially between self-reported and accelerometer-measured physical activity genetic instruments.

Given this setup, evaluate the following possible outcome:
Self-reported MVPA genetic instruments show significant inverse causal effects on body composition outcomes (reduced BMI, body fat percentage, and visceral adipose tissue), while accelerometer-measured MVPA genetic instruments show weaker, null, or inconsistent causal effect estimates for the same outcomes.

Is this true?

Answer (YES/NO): NO